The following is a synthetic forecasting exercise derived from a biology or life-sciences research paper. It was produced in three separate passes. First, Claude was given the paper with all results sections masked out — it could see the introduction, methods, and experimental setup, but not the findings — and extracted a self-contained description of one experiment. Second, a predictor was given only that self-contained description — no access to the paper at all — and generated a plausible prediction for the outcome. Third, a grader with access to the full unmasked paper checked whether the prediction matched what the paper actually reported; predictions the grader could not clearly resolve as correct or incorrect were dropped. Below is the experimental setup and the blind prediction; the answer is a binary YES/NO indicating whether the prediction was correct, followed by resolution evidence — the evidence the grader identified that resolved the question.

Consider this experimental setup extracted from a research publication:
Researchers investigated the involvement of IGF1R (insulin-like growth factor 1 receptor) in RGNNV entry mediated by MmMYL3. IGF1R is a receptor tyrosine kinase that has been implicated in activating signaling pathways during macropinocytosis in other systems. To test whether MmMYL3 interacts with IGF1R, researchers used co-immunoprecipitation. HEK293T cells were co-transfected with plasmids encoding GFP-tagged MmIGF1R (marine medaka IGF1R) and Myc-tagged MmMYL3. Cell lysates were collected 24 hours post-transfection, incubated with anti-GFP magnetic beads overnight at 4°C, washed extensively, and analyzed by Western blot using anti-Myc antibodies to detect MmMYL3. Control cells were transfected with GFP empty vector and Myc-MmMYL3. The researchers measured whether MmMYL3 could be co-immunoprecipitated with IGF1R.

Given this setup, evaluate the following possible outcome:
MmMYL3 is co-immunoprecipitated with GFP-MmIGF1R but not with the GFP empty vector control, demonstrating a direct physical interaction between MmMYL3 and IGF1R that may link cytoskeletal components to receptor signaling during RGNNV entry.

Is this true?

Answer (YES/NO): YES